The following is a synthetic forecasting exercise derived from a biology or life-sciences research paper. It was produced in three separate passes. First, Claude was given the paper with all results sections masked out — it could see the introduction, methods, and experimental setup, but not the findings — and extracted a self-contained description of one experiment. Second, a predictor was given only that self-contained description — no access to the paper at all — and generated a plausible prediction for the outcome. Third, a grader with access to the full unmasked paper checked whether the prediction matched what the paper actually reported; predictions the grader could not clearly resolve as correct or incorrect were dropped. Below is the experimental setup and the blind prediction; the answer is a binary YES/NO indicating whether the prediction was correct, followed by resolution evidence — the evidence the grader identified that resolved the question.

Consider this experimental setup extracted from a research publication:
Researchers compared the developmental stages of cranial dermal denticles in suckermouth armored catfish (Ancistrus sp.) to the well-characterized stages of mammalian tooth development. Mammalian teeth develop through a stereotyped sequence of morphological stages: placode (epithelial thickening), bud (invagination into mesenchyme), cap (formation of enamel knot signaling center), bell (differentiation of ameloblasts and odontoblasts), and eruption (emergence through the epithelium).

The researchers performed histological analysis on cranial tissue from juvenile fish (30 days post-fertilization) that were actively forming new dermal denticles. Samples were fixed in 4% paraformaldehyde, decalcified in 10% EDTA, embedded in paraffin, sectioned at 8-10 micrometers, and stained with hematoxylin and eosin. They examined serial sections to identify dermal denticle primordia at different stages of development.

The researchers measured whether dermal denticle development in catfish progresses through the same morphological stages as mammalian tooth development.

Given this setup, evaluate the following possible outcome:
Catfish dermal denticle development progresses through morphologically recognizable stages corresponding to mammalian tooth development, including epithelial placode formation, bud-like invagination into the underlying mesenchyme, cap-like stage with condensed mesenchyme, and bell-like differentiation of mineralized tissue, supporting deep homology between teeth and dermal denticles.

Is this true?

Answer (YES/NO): YES